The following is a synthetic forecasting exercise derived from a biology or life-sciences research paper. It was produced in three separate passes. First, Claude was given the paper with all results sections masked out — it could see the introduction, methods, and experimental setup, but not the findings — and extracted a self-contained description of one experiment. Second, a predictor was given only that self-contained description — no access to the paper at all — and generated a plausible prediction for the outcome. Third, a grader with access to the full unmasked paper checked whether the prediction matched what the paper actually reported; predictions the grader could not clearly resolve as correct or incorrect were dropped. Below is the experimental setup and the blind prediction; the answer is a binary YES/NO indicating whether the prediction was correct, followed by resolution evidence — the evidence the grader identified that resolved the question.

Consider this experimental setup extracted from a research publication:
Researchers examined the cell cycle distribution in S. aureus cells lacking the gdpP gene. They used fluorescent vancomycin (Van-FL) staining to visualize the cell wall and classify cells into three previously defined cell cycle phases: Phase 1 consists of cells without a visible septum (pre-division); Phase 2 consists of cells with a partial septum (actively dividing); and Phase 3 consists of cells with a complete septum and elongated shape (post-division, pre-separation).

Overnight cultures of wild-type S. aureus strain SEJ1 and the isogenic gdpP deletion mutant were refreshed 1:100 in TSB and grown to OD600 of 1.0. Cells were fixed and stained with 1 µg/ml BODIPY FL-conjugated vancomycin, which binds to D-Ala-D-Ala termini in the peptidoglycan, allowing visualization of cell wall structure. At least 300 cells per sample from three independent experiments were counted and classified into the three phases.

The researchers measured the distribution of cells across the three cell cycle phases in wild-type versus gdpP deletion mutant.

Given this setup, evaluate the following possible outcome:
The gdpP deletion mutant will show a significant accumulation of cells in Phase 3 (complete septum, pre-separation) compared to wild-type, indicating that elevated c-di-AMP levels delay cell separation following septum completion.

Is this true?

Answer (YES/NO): NO